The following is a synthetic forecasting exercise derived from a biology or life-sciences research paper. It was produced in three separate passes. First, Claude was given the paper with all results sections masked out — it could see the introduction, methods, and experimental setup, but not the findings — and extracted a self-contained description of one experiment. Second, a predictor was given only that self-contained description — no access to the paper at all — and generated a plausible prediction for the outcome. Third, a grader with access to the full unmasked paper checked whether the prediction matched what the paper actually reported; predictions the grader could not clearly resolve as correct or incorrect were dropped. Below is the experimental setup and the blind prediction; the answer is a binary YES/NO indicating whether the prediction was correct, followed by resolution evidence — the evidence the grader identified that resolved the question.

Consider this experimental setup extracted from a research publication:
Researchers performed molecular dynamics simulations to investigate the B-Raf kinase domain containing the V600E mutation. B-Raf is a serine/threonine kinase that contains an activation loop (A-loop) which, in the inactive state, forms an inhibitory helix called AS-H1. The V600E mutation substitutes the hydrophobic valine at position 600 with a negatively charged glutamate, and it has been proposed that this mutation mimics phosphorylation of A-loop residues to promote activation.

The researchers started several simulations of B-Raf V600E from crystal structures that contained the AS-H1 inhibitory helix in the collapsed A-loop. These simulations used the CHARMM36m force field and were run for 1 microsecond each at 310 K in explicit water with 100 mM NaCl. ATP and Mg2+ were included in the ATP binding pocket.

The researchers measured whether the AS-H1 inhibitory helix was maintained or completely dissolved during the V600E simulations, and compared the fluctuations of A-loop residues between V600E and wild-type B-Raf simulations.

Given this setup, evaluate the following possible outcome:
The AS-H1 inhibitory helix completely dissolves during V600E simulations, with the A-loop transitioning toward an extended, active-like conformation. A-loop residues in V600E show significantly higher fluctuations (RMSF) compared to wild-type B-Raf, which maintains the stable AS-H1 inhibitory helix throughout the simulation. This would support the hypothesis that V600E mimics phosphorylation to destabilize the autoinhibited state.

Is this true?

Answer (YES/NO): NO